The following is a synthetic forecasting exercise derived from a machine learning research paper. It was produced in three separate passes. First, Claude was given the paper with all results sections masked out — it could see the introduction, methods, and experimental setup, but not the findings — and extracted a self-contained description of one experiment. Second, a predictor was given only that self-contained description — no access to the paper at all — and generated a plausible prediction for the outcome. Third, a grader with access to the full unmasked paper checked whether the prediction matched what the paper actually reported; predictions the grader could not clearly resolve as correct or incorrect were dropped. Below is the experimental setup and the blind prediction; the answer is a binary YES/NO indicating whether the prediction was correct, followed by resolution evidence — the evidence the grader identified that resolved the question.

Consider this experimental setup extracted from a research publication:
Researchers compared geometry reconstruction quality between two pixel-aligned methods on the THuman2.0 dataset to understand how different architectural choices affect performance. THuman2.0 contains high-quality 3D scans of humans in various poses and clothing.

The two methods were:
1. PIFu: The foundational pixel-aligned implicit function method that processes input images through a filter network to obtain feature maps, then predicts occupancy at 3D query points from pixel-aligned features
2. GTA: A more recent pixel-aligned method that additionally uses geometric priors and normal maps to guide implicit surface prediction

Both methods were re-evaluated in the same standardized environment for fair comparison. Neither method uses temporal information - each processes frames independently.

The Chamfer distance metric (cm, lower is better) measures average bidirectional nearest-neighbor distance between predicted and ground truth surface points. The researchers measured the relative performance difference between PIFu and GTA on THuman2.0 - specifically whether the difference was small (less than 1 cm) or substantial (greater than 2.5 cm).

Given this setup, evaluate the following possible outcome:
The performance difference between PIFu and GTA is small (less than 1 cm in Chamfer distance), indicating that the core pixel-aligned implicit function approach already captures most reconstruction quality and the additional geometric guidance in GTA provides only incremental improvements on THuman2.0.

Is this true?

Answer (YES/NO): NO